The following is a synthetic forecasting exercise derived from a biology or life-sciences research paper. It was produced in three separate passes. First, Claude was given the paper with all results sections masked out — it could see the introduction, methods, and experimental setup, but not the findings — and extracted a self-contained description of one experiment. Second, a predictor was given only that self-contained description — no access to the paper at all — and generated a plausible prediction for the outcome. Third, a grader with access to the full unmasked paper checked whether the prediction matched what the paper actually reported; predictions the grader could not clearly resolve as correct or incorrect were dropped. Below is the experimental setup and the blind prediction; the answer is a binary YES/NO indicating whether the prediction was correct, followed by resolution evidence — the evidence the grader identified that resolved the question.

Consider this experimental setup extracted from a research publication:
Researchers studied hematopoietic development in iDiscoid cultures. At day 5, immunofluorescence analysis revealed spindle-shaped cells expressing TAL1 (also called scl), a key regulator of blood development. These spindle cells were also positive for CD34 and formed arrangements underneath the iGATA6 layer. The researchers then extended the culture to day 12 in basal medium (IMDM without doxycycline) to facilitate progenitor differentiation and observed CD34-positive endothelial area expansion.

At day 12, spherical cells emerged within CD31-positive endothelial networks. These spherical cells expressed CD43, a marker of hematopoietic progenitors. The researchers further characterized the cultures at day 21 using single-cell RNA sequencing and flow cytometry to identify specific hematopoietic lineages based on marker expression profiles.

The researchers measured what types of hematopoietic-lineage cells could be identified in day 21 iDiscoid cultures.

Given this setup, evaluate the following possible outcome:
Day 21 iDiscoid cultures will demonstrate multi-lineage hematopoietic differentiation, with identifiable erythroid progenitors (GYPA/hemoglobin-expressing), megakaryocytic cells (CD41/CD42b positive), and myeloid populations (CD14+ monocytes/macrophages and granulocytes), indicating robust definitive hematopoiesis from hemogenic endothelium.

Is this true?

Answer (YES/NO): NO